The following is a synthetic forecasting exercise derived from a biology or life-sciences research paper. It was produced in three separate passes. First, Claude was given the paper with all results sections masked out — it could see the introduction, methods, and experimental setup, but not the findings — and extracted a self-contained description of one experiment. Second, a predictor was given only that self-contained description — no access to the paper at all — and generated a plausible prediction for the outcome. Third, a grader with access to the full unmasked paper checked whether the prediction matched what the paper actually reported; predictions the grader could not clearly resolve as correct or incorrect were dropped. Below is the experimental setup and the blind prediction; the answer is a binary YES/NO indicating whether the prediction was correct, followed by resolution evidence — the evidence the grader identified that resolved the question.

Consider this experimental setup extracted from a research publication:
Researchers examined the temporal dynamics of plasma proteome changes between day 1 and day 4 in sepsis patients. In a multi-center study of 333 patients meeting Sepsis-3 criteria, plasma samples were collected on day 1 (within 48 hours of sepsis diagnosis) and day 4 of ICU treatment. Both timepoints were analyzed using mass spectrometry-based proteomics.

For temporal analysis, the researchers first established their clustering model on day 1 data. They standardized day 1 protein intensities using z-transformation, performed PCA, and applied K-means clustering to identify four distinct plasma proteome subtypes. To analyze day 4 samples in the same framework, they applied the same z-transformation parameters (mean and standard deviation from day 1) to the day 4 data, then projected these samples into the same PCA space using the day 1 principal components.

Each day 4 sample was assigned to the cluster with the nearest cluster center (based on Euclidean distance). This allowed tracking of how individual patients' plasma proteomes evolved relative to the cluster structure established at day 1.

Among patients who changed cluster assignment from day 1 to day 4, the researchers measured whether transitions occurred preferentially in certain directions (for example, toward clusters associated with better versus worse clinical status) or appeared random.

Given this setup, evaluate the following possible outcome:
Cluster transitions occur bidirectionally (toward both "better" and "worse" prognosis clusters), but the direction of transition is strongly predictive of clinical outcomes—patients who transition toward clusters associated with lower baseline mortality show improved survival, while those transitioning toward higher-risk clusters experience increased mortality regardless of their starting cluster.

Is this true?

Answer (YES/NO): NO